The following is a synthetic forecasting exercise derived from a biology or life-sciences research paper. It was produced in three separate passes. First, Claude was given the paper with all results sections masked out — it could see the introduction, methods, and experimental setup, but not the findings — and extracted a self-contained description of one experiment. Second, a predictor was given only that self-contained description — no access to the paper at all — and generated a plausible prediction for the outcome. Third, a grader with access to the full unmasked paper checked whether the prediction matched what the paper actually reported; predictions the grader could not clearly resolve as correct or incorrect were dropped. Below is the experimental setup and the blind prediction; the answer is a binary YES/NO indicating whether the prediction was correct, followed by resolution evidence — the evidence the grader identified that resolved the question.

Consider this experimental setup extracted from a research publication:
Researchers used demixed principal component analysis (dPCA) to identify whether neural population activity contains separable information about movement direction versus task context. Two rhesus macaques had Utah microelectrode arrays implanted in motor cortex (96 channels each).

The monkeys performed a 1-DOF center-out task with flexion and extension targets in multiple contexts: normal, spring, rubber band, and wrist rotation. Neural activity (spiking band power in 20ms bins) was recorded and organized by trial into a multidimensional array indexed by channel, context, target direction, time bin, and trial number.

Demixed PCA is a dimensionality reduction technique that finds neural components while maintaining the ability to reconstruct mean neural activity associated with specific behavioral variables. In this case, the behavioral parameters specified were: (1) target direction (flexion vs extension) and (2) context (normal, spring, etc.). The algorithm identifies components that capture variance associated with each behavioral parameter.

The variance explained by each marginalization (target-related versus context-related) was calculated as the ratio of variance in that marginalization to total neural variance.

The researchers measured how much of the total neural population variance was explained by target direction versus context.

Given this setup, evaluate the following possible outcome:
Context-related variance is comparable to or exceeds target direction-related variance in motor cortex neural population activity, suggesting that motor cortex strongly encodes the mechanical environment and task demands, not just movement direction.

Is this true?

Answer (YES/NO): NO